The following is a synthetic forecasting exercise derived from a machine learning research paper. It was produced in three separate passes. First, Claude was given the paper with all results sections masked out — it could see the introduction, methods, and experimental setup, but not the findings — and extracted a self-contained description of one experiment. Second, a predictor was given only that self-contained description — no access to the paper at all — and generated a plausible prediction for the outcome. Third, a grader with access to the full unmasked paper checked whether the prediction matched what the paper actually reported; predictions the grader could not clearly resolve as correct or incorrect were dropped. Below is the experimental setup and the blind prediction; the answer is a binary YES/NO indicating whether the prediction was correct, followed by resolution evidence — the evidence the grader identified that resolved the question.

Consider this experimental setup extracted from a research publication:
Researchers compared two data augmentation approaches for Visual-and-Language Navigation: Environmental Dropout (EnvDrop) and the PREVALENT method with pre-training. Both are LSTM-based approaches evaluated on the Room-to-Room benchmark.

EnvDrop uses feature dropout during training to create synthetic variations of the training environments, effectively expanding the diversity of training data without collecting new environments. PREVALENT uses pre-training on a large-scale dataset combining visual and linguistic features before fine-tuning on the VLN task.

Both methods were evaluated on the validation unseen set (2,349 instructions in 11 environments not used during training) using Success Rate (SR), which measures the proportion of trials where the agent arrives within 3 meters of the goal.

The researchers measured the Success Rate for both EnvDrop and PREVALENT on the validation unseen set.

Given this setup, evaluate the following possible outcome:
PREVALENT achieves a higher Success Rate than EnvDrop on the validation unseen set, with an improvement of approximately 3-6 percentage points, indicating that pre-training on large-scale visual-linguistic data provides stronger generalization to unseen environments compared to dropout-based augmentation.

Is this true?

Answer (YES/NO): YES